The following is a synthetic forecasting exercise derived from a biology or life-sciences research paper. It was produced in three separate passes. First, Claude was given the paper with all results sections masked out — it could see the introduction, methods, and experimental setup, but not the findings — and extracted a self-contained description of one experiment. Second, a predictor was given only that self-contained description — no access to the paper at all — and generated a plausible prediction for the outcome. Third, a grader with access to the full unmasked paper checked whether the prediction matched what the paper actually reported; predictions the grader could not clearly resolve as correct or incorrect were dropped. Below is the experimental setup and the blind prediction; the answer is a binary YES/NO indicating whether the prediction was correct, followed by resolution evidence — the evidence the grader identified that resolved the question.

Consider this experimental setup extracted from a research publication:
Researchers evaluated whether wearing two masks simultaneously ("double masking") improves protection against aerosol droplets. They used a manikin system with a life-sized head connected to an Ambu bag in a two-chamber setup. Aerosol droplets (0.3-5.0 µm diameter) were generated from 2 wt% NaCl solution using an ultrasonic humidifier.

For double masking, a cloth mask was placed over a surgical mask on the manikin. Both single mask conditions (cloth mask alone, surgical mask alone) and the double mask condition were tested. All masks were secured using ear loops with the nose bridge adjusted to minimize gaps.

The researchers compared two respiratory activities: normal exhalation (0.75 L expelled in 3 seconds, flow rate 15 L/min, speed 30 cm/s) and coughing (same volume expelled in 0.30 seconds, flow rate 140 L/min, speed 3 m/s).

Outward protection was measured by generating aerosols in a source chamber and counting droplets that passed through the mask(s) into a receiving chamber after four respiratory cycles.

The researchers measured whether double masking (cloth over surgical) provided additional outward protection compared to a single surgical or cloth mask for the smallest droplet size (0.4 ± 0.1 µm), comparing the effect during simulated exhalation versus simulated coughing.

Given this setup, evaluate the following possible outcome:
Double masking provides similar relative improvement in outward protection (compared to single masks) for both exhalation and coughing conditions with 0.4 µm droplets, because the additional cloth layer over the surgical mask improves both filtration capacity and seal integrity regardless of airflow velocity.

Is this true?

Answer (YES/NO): NO